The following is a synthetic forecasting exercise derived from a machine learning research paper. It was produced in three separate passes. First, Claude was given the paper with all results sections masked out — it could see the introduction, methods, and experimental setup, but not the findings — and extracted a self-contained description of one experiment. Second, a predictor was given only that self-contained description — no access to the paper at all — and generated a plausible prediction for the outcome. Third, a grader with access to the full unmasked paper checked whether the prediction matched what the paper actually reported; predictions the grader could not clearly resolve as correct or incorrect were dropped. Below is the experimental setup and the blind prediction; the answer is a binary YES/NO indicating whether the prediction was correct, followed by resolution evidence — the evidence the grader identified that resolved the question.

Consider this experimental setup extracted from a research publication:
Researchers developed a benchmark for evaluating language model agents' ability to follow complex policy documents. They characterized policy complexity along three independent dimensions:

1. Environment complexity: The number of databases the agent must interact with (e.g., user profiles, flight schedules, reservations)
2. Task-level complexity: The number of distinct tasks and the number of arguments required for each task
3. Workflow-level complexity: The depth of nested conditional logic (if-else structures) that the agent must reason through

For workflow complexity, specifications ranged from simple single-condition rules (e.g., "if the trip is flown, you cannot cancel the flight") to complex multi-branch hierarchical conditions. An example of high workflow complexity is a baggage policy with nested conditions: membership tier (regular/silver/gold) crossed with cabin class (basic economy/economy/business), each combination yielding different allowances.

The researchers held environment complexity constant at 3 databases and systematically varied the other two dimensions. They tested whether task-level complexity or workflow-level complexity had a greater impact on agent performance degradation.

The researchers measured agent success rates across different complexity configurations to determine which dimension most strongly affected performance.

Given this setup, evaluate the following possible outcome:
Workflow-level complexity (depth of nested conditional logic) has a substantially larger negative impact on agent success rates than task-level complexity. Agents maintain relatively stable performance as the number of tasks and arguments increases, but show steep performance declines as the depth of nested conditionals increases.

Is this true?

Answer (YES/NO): NO